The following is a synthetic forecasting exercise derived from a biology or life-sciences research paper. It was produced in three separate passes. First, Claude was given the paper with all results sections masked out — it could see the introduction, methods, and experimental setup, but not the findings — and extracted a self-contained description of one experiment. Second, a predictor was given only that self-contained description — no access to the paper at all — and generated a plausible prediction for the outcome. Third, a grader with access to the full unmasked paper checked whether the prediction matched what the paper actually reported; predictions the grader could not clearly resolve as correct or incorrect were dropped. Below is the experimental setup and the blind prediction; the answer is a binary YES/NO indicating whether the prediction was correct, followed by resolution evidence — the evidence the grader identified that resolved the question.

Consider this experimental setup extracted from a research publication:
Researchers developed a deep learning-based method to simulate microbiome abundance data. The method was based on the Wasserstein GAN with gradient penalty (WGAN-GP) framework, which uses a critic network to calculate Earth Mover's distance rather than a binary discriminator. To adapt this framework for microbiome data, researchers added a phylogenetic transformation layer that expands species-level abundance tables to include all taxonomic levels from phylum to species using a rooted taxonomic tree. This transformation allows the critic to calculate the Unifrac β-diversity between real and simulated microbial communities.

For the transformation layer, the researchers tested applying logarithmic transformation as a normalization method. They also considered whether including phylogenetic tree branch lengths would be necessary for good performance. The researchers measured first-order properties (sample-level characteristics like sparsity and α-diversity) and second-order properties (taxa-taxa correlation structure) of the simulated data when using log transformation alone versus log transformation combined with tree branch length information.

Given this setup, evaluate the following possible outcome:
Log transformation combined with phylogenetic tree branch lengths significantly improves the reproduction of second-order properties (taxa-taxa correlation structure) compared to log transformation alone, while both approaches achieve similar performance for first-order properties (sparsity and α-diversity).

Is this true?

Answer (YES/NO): NO